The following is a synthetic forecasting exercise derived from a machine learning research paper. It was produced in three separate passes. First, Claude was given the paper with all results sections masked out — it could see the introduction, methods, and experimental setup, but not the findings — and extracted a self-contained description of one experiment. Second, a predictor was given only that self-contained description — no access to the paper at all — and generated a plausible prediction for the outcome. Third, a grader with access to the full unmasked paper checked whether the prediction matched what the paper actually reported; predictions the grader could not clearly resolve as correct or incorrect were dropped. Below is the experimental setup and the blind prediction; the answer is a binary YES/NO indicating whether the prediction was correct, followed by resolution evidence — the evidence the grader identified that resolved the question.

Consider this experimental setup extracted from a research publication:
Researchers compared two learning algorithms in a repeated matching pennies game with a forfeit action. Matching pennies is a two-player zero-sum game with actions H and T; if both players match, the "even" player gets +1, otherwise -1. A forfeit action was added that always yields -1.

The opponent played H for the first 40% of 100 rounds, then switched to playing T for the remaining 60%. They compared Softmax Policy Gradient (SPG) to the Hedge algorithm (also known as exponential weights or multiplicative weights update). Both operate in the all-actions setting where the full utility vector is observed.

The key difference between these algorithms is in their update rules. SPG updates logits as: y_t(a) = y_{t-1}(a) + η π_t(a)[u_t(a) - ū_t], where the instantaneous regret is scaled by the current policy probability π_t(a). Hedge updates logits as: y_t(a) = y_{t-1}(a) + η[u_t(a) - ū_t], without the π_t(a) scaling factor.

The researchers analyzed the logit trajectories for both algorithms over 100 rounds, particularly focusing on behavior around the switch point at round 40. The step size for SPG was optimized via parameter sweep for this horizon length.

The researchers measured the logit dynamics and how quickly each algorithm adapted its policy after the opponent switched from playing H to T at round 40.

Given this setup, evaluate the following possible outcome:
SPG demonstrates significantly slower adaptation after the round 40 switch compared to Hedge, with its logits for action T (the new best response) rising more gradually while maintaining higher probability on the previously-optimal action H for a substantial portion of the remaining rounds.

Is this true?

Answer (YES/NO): YES